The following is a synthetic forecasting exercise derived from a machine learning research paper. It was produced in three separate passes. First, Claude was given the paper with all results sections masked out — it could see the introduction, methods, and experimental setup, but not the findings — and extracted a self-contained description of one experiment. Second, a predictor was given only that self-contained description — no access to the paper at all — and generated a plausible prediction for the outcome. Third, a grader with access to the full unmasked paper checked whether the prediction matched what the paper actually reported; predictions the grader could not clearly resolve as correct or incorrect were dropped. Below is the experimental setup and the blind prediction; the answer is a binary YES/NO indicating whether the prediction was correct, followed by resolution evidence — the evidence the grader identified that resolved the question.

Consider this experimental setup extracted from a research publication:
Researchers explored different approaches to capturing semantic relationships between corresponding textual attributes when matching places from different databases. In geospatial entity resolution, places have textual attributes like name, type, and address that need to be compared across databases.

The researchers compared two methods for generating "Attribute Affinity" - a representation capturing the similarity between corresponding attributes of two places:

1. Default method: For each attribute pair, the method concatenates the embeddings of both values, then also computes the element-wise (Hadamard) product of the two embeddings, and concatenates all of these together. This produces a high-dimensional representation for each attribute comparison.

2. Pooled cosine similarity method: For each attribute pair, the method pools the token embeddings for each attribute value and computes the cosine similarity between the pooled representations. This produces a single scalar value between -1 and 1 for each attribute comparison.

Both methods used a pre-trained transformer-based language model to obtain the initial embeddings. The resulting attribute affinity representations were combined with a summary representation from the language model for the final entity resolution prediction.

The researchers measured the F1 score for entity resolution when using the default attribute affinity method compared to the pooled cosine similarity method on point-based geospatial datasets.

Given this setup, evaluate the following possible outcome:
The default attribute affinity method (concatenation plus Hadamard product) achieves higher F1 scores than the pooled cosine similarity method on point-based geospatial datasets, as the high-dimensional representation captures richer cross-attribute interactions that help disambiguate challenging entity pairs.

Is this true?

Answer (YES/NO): YES